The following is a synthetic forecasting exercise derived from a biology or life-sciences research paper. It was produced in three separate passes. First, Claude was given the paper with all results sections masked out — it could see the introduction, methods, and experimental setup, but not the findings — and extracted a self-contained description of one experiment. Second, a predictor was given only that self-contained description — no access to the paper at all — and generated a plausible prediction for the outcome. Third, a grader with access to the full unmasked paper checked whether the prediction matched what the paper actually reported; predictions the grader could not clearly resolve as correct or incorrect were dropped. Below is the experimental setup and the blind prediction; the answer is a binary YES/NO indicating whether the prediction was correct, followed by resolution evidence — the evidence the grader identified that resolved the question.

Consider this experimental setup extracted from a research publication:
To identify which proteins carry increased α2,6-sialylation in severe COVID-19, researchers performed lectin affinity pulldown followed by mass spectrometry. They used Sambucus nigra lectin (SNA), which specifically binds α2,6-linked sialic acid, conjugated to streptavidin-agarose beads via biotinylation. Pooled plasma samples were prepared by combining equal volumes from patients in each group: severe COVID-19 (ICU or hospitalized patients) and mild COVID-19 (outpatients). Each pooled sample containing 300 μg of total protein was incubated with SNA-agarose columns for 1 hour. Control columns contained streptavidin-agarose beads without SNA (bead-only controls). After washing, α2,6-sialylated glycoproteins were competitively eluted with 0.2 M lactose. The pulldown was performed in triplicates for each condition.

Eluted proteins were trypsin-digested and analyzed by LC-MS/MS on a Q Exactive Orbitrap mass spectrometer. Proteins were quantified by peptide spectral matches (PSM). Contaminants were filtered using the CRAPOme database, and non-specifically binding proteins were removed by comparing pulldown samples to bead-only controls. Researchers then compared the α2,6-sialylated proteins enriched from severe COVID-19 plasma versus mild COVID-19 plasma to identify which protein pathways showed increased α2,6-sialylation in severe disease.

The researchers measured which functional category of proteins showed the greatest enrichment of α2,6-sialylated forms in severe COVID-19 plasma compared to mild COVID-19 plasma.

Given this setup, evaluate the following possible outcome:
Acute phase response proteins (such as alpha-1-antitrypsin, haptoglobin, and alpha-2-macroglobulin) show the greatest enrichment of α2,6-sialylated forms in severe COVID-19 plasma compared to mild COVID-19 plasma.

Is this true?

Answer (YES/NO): NO